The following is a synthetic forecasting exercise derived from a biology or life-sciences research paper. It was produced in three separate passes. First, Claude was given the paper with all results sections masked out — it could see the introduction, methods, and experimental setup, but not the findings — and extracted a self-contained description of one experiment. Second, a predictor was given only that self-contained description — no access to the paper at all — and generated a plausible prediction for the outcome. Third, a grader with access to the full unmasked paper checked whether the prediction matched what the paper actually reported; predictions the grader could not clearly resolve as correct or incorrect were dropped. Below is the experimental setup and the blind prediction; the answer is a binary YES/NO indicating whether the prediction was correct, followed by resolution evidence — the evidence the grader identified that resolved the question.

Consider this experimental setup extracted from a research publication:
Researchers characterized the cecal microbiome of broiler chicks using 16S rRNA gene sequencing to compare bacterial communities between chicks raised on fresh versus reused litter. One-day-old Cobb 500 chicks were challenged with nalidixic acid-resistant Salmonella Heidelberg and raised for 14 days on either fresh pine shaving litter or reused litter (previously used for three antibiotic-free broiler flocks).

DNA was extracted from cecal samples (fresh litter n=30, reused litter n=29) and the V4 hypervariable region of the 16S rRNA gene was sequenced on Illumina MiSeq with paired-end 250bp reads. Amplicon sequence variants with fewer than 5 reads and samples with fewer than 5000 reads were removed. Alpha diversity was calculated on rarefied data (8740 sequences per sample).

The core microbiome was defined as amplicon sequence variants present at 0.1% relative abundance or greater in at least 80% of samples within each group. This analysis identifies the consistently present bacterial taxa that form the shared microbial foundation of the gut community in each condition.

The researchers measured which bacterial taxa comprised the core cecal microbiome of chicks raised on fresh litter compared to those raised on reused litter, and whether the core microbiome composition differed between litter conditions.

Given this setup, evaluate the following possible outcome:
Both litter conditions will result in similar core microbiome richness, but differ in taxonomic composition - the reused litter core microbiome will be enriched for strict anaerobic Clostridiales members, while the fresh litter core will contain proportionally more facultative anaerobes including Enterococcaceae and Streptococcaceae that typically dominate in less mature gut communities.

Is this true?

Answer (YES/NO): NO